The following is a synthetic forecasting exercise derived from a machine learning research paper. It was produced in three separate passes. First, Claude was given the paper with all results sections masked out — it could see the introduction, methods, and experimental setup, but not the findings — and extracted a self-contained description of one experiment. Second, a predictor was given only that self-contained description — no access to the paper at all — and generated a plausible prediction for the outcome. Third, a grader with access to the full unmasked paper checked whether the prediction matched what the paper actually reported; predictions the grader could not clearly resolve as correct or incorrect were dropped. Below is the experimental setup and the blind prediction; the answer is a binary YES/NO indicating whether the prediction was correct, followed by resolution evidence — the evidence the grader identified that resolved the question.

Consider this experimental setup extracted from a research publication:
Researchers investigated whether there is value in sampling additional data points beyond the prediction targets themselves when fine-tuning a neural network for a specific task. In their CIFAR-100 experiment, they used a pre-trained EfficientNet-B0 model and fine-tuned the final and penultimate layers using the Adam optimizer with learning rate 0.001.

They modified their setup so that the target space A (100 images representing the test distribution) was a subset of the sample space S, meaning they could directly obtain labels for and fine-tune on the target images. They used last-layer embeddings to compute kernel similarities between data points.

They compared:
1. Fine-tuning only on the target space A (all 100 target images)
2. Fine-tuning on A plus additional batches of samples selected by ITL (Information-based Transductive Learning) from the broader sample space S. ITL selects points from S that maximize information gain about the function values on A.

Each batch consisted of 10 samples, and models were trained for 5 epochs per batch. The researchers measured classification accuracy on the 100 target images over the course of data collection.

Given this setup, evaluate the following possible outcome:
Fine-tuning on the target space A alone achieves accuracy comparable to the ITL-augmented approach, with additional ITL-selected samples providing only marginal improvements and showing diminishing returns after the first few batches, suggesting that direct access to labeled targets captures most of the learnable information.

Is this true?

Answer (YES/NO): NO